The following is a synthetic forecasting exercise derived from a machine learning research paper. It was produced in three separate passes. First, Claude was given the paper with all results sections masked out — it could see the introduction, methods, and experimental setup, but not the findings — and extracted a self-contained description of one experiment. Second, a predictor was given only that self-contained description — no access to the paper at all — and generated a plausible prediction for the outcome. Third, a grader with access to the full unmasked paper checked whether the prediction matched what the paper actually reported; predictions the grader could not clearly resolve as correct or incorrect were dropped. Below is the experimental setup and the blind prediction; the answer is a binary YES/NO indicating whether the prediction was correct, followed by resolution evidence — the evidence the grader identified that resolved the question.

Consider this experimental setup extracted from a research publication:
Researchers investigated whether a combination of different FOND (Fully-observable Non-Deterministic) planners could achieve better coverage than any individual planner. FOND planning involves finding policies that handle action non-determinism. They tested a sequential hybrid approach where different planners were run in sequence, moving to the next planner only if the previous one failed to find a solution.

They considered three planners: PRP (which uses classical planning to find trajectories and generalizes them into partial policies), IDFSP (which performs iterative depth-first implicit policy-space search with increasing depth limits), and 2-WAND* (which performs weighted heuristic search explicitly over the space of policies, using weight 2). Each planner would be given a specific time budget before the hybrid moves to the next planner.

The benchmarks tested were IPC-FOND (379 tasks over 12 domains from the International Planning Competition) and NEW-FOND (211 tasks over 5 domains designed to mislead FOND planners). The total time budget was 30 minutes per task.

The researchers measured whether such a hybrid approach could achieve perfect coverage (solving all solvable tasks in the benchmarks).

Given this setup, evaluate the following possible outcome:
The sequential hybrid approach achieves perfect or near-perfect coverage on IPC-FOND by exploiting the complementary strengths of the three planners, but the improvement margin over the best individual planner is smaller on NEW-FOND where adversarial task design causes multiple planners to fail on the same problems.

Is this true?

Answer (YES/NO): NO